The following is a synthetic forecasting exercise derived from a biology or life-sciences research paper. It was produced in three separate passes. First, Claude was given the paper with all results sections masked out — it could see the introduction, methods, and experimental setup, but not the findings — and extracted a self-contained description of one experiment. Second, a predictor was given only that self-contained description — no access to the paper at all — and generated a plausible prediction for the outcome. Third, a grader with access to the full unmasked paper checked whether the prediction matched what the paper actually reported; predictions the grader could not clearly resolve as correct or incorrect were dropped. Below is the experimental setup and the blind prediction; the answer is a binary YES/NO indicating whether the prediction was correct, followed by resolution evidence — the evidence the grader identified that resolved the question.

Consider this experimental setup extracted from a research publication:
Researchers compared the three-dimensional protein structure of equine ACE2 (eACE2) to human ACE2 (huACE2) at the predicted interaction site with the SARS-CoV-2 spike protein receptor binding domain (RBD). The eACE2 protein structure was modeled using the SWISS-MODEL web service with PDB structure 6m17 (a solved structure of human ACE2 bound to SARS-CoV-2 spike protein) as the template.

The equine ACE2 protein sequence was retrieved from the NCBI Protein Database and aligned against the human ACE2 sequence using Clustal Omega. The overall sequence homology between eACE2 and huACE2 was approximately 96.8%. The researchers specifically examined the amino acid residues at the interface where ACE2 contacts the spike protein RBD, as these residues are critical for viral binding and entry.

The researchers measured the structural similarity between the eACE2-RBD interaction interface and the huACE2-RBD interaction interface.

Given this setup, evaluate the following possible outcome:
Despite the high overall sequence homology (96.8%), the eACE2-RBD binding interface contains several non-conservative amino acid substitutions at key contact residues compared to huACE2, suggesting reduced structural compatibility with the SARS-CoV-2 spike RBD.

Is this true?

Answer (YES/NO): NO